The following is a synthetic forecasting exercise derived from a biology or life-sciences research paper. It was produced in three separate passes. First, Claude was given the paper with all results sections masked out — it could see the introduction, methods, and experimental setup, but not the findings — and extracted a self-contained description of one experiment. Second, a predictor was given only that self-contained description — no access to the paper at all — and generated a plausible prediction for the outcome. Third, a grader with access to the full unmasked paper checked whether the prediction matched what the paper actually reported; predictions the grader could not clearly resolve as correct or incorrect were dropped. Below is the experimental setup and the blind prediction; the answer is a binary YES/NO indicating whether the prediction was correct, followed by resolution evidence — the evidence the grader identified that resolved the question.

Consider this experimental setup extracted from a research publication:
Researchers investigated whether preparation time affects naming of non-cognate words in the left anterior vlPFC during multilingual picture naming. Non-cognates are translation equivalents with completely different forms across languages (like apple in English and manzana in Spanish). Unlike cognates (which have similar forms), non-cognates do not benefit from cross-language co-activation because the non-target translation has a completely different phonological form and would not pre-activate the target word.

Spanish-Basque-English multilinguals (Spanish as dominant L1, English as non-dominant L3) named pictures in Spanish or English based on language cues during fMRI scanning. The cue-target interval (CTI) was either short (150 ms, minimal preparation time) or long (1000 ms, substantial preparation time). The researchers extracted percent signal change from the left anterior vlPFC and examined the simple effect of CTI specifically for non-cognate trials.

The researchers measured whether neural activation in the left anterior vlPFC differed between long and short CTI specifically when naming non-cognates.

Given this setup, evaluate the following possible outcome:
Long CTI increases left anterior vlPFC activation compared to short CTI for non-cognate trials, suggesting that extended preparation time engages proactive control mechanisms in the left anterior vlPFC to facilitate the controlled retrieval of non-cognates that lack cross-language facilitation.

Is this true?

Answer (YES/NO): YES